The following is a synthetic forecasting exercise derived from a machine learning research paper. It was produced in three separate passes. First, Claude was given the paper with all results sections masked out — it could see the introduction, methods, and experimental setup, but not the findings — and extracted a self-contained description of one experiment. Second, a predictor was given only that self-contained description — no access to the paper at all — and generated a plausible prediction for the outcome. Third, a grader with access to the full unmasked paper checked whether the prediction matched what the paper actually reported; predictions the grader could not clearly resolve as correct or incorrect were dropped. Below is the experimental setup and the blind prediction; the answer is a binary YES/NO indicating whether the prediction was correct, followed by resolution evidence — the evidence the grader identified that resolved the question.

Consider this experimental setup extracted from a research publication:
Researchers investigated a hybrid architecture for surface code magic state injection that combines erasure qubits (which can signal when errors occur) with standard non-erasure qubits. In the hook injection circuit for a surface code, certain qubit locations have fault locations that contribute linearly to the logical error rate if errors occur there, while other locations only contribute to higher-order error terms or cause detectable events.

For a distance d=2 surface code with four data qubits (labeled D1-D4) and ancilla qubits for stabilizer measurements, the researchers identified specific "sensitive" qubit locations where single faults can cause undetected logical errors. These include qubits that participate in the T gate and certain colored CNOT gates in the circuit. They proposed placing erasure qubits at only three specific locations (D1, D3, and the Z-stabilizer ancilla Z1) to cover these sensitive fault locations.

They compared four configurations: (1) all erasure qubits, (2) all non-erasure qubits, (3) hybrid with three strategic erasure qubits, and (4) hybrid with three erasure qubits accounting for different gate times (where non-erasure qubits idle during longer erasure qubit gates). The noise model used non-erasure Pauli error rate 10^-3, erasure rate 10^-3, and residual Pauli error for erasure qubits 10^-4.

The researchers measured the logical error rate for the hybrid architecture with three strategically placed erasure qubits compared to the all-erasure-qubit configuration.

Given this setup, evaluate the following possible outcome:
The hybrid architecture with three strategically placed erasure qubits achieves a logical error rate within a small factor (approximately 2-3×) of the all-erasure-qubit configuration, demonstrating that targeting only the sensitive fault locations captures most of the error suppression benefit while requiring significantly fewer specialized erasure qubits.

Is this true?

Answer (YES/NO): NO